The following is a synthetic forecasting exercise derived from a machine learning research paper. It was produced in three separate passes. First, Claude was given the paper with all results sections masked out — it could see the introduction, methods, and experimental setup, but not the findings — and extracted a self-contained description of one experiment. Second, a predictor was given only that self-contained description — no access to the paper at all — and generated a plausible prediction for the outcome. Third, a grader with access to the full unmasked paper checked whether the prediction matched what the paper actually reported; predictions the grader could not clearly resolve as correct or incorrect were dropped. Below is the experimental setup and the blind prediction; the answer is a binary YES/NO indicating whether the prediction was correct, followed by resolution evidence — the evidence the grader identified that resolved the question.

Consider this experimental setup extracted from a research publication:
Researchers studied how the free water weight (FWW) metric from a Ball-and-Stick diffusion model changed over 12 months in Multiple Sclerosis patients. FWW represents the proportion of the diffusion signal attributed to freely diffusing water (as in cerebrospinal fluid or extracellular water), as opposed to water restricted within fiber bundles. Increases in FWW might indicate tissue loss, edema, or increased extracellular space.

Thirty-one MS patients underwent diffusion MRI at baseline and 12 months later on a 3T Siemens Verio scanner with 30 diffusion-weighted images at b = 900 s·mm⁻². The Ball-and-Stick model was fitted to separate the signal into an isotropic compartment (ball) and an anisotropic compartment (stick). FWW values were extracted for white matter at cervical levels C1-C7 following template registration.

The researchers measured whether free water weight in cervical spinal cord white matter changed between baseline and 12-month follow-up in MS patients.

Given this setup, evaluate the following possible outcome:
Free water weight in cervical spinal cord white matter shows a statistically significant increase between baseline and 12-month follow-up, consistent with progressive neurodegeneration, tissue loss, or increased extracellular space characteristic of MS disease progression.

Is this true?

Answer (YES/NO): NO